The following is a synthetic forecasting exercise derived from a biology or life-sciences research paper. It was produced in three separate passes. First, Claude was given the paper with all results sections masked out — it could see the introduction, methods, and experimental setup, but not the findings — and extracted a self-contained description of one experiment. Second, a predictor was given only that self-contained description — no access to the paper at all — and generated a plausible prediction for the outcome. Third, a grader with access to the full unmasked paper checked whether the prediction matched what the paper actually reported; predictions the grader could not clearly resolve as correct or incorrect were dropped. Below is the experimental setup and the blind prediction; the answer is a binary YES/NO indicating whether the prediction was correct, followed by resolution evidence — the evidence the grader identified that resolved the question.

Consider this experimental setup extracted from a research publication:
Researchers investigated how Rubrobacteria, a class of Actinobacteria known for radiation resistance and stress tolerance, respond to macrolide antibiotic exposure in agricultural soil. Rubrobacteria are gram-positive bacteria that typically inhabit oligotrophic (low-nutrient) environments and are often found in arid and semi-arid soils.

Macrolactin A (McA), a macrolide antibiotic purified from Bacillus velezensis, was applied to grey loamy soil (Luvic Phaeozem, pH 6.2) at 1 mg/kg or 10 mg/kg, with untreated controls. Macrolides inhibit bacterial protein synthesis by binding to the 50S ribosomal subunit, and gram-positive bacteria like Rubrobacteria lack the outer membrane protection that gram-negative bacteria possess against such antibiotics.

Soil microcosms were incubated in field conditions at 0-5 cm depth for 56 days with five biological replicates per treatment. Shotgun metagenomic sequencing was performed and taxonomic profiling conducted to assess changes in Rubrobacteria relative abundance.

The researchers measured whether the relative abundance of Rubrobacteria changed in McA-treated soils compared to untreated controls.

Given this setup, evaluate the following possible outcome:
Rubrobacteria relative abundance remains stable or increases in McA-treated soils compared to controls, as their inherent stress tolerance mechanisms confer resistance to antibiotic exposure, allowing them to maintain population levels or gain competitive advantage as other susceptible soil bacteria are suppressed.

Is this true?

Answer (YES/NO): NO